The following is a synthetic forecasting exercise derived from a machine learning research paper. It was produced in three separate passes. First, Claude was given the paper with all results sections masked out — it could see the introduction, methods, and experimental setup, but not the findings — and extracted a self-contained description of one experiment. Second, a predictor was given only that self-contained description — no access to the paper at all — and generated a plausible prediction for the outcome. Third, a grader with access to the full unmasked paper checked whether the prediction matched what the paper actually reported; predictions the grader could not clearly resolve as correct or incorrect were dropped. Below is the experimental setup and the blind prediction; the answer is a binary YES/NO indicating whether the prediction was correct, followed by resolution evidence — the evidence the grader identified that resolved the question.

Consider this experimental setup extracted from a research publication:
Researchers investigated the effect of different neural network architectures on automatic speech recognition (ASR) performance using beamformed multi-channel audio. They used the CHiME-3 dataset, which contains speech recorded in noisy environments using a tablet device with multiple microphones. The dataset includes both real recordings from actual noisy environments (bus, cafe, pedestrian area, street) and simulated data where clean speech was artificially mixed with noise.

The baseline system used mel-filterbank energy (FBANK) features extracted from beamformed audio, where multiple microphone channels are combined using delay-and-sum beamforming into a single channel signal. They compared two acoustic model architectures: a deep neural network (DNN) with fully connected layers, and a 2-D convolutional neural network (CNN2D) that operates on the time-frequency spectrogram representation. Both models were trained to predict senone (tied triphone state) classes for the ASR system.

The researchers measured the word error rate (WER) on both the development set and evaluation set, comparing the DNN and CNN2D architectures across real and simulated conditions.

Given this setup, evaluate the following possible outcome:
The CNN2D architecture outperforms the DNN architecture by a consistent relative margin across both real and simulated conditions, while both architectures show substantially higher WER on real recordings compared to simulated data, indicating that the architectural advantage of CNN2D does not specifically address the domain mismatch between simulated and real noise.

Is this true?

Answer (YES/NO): NO